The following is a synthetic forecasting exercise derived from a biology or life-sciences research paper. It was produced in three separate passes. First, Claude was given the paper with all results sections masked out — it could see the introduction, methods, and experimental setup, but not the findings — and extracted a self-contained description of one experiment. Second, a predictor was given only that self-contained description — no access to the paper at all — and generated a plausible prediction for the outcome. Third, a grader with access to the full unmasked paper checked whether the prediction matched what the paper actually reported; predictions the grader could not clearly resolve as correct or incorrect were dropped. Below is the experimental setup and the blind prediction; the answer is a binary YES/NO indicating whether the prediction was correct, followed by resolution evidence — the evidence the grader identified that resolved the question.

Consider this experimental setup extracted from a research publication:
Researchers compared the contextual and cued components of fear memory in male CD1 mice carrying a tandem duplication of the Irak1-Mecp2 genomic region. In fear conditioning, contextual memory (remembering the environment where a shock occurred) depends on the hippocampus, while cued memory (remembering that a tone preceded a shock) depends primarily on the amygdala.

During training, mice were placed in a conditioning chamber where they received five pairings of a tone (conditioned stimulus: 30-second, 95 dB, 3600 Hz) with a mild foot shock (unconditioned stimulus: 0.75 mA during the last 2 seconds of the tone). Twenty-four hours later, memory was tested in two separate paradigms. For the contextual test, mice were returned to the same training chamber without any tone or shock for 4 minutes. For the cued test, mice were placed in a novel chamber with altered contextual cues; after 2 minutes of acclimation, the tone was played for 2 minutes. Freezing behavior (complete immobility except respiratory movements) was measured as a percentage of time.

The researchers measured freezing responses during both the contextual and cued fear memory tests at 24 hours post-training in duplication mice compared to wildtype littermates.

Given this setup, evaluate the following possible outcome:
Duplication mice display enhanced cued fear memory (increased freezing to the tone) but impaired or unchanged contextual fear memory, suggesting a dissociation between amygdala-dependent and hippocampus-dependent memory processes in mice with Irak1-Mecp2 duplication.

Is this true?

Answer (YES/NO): NO